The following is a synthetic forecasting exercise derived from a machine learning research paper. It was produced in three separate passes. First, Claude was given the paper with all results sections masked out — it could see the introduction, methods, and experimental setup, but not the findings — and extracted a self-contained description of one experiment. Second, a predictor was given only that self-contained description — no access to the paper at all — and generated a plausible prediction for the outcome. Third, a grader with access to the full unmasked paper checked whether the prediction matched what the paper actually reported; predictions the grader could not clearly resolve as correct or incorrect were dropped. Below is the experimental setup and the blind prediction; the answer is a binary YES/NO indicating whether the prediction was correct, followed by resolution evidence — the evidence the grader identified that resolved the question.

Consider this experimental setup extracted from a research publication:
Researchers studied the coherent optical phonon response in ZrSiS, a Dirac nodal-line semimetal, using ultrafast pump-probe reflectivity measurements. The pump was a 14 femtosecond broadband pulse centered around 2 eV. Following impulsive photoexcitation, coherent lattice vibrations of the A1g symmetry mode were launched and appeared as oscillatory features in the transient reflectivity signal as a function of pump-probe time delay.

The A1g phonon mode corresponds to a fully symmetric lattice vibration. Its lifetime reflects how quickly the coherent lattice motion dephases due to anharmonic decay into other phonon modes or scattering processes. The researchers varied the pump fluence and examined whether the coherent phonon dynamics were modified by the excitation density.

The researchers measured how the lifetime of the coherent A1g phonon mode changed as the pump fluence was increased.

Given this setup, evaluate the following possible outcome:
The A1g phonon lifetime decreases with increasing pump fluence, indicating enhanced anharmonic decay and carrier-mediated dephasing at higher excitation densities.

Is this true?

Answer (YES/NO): NO